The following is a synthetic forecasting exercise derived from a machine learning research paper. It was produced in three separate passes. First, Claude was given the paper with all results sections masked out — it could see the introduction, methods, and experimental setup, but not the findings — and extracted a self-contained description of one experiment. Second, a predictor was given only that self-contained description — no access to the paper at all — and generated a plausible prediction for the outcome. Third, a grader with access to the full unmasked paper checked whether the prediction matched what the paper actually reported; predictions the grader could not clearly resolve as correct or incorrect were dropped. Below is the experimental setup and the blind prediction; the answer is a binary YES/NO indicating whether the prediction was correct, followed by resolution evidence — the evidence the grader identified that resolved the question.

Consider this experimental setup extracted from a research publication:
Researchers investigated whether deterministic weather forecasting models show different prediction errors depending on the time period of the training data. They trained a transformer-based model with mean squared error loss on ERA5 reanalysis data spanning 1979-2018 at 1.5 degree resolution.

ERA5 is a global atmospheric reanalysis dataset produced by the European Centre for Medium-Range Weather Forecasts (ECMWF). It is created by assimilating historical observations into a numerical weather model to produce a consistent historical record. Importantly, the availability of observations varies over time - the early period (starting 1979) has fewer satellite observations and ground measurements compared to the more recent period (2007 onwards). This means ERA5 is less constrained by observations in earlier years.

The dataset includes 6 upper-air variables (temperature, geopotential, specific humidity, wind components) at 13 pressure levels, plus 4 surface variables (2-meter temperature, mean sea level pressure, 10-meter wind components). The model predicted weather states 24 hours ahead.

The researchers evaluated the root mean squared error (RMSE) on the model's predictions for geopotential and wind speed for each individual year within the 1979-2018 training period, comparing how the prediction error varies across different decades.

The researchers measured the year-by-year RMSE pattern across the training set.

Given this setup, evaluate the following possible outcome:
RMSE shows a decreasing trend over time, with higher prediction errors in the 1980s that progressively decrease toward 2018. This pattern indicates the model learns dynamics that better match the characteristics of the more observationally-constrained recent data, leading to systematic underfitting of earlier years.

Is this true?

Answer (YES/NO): YES